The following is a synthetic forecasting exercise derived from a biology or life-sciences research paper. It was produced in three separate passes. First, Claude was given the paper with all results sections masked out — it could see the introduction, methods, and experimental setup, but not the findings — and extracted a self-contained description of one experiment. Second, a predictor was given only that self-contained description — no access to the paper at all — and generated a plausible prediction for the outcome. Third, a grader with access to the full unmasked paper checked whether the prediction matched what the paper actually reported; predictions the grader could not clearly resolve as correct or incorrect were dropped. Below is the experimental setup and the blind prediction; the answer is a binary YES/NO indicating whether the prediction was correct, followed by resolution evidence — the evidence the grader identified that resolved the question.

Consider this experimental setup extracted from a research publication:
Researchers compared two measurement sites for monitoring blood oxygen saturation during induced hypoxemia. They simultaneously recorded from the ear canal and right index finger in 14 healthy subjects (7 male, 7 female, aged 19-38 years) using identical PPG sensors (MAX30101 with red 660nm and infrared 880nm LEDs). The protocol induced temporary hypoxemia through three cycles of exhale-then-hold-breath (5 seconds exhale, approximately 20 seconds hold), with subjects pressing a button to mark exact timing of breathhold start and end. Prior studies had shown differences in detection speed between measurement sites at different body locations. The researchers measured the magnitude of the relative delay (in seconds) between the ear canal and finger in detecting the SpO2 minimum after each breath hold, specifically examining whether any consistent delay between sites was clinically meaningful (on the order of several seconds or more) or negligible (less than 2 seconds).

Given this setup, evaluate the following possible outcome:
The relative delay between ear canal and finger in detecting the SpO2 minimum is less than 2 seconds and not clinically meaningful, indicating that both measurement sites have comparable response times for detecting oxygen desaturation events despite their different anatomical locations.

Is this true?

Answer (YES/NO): NO